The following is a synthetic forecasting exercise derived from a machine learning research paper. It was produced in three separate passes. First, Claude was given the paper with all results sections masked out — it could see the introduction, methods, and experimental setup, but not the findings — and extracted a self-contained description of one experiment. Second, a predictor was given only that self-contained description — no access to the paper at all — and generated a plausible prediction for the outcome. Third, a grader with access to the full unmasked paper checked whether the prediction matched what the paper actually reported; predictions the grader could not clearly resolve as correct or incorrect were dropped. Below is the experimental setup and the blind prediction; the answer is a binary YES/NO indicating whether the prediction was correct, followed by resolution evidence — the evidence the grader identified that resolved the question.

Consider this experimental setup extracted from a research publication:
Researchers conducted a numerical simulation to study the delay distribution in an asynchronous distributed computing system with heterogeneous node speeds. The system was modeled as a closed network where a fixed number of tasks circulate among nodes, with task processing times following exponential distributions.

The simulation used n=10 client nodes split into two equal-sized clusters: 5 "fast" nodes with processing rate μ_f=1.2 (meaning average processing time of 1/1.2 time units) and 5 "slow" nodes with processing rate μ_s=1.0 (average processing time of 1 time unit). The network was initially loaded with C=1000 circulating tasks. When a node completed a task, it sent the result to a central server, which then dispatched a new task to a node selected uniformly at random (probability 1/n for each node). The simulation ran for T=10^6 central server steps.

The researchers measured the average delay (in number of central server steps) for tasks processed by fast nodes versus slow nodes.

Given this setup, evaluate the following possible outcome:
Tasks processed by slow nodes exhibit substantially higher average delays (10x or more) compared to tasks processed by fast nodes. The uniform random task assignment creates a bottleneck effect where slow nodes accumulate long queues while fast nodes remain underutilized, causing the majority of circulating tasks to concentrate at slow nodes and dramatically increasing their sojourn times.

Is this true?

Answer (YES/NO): YES